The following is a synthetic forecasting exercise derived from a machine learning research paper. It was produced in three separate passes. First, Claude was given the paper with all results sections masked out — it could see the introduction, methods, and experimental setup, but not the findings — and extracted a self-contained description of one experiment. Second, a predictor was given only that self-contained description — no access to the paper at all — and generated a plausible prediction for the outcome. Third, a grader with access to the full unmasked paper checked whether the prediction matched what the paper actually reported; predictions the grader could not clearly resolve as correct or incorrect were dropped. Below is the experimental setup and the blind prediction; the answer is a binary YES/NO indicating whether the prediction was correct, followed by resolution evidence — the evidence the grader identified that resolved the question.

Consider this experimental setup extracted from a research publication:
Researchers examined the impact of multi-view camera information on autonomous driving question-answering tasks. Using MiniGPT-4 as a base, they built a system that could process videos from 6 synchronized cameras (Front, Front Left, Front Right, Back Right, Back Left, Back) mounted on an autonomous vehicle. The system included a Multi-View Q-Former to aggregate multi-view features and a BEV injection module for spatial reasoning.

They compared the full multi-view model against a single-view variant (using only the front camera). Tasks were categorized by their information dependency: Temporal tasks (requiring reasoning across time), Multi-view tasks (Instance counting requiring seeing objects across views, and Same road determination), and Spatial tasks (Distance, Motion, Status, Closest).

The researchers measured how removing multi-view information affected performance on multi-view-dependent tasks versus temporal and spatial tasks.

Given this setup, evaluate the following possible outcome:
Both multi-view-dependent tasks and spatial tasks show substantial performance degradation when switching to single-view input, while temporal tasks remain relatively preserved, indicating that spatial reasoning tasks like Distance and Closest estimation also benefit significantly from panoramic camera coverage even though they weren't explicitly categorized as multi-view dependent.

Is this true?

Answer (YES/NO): NO